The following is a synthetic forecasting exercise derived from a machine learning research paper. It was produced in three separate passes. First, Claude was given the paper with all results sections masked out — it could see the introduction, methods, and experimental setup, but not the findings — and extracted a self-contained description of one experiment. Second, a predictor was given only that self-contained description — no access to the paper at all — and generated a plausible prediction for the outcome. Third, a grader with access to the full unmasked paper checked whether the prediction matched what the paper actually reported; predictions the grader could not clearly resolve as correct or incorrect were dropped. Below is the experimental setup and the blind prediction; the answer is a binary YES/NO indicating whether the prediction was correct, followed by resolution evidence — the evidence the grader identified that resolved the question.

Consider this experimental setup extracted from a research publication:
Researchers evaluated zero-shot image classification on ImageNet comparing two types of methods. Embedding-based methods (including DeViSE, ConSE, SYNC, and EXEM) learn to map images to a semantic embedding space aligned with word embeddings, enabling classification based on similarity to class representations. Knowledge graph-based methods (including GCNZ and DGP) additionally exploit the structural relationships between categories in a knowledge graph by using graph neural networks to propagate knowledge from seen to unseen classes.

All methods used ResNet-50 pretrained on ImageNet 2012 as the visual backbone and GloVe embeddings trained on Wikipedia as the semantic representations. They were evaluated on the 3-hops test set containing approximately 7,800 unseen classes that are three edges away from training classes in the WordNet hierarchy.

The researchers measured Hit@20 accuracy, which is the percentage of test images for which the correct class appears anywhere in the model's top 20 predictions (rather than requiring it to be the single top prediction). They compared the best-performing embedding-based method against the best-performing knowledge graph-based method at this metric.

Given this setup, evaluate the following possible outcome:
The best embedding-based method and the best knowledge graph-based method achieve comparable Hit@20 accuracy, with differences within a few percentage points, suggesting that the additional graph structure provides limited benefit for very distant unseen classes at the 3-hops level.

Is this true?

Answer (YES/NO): NO